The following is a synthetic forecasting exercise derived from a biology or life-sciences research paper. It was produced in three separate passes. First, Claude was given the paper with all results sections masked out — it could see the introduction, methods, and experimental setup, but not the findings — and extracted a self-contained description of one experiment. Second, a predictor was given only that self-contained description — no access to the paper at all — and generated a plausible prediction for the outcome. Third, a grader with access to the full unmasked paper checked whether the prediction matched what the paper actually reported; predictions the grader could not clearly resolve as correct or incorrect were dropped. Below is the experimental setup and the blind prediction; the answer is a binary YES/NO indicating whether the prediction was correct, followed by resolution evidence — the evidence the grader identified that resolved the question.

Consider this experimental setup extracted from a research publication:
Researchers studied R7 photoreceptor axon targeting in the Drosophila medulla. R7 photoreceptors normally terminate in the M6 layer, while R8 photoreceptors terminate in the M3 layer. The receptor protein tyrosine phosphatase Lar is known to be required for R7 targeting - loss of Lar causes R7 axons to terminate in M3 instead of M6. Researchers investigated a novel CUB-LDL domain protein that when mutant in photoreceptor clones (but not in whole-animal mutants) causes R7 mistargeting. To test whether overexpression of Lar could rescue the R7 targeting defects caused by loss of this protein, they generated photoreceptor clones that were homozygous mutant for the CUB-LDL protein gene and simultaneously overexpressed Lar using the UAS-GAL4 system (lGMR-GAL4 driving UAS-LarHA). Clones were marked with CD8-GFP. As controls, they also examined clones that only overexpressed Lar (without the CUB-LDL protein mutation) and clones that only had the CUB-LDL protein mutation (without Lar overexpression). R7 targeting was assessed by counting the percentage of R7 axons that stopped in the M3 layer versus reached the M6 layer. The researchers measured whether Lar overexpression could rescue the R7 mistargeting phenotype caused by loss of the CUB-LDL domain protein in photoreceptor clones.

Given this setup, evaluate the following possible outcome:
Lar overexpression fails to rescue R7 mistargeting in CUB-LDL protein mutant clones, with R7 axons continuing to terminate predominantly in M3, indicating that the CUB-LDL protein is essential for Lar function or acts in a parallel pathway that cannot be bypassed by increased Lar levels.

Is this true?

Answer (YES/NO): NO